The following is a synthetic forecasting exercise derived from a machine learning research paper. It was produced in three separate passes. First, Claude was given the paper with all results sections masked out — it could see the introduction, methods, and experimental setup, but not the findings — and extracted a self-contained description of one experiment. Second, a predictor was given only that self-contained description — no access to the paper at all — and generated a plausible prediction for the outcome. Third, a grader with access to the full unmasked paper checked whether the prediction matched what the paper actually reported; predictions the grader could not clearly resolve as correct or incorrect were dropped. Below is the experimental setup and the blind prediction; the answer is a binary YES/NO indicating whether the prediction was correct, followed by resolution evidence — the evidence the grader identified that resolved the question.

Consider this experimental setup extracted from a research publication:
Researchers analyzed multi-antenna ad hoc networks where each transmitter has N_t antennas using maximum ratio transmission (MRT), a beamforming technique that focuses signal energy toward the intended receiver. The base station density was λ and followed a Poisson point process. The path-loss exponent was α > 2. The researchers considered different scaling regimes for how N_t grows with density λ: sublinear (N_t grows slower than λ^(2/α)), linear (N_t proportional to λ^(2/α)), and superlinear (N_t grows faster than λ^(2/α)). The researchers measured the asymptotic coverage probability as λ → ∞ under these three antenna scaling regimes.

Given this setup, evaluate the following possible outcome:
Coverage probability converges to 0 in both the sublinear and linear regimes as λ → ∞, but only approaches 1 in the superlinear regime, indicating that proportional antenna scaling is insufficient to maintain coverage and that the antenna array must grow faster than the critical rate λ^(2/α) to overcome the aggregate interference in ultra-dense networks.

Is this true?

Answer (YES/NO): NO